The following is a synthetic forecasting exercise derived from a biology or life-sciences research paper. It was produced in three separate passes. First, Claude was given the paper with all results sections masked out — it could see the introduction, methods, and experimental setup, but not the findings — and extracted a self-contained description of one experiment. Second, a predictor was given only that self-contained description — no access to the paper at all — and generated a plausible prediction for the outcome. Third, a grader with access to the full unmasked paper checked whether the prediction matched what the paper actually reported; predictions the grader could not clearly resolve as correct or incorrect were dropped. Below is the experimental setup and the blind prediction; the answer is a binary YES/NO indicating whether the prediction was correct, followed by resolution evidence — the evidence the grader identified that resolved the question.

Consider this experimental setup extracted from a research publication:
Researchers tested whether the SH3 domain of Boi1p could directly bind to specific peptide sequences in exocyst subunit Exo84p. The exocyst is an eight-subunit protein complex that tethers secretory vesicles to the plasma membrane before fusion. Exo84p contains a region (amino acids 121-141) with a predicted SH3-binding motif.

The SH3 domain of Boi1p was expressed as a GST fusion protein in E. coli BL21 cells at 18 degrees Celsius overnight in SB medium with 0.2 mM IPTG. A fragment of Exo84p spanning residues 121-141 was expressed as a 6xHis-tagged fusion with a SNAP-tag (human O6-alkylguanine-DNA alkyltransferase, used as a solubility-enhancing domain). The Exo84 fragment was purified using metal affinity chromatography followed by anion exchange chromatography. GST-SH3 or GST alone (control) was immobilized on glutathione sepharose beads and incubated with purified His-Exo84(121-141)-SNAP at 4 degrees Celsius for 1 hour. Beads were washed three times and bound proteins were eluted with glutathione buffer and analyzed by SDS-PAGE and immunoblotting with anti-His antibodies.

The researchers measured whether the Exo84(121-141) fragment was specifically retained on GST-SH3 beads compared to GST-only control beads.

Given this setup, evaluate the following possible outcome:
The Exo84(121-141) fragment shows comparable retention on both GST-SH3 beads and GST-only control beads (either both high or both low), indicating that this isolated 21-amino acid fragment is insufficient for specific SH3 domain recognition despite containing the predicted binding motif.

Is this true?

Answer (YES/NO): NO